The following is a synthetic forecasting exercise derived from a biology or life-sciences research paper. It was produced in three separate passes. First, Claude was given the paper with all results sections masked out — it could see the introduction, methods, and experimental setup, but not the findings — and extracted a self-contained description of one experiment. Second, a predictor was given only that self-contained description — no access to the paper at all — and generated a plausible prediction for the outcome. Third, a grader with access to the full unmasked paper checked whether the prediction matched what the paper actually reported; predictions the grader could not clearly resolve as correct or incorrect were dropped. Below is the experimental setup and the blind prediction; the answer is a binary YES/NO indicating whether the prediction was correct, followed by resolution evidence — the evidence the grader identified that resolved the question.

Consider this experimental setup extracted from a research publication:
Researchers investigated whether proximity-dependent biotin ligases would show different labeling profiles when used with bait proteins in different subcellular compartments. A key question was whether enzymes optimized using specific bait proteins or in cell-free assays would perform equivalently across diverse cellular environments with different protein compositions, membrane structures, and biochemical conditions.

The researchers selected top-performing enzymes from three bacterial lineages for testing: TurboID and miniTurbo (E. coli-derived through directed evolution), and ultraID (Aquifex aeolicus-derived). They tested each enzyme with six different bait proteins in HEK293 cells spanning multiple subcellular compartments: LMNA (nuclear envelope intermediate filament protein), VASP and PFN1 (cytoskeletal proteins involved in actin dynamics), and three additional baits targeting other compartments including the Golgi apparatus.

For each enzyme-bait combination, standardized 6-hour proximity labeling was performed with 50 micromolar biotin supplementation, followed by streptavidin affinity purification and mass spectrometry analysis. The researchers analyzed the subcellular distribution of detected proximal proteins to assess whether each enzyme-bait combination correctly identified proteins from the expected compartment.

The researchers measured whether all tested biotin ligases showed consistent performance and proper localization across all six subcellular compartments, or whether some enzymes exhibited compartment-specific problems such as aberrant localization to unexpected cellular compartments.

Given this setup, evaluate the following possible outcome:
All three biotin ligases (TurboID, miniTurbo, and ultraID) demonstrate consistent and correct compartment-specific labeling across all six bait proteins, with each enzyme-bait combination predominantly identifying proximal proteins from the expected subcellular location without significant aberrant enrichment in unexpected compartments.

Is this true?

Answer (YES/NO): NO